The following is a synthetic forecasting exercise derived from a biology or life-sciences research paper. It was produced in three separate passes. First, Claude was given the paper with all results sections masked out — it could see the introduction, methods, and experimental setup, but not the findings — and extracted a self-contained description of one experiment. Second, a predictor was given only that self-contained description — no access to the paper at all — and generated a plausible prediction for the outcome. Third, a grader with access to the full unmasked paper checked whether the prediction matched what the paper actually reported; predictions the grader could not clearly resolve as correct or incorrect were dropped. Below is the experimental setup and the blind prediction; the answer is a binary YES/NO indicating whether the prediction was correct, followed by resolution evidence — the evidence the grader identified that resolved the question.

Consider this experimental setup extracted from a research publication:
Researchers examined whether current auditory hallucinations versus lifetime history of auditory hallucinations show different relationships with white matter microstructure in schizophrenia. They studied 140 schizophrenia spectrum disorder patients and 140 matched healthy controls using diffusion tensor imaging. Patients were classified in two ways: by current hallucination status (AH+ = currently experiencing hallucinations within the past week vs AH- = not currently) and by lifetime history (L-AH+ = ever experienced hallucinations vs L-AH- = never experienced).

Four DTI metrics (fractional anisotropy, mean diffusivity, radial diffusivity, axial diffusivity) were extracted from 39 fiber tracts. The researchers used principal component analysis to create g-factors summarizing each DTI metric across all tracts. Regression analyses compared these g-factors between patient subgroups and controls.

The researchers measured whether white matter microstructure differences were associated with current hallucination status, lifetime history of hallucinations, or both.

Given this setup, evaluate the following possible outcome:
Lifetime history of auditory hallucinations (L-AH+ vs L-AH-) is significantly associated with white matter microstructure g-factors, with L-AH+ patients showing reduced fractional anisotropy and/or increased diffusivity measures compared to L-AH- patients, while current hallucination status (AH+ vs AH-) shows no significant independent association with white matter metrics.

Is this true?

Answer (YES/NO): NO